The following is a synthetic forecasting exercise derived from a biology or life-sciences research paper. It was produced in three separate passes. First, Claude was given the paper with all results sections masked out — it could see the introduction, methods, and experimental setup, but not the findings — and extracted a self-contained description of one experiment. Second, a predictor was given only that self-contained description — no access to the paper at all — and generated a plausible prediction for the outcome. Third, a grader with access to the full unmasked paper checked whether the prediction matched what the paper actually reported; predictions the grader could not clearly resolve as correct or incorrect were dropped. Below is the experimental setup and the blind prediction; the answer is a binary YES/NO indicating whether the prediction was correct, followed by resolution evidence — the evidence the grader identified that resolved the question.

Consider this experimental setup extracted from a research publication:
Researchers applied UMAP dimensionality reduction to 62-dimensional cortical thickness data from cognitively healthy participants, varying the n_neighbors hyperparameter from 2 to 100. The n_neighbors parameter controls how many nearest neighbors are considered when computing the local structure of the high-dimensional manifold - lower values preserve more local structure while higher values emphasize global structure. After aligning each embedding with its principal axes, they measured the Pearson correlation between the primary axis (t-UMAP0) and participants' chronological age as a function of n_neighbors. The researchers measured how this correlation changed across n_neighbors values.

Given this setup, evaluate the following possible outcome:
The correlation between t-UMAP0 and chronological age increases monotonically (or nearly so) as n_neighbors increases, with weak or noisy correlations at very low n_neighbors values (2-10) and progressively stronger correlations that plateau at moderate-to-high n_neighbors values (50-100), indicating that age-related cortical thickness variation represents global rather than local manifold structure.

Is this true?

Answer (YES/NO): NO